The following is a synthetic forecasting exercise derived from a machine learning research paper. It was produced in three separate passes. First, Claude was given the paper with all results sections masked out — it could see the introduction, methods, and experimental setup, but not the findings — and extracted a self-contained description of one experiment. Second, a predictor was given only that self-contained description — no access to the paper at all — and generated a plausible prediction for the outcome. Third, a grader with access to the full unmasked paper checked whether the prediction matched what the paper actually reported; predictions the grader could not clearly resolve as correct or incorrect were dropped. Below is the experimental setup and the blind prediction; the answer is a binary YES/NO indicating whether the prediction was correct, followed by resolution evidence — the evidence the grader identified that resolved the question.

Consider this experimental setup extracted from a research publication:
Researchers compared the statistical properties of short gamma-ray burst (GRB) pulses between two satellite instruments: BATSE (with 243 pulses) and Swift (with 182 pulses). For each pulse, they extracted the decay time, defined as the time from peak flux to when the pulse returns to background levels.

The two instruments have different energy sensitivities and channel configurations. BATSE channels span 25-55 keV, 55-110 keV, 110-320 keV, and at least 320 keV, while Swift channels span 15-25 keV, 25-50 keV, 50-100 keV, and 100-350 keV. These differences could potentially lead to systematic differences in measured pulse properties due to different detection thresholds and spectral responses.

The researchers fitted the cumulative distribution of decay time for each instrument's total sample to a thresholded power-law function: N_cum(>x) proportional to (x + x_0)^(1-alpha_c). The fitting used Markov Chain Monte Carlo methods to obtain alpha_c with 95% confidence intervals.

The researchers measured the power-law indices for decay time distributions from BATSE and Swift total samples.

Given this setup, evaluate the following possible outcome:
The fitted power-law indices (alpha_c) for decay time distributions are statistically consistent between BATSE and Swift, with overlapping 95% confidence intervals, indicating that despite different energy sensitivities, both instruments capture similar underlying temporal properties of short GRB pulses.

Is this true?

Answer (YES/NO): NO